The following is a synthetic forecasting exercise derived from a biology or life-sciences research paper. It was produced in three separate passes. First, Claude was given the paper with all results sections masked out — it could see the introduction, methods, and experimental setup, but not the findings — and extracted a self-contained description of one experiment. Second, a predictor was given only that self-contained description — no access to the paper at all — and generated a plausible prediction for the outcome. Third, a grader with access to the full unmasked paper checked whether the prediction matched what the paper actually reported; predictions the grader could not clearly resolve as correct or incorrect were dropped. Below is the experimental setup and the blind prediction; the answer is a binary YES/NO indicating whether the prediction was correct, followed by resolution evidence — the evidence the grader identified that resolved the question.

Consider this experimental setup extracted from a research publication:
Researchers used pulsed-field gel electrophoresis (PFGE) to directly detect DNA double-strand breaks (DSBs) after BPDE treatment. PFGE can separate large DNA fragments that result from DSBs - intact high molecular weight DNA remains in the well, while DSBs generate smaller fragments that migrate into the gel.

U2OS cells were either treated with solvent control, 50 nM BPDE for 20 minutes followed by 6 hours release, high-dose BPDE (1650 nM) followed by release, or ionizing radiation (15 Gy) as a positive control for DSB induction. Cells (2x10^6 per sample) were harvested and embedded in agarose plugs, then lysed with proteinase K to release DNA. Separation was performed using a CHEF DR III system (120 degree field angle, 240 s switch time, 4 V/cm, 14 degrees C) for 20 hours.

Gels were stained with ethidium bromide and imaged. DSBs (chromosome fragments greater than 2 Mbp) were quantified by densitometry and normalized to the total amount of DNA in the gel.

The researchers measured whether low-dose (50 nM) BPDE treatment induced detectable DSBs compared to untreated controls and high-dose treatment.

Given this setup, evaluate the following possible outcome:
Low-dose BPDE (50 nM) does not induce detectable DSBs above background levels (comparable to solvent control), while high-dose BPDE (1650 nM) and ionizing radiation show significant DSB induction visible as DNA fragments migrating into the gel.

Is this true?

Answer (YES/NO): YES